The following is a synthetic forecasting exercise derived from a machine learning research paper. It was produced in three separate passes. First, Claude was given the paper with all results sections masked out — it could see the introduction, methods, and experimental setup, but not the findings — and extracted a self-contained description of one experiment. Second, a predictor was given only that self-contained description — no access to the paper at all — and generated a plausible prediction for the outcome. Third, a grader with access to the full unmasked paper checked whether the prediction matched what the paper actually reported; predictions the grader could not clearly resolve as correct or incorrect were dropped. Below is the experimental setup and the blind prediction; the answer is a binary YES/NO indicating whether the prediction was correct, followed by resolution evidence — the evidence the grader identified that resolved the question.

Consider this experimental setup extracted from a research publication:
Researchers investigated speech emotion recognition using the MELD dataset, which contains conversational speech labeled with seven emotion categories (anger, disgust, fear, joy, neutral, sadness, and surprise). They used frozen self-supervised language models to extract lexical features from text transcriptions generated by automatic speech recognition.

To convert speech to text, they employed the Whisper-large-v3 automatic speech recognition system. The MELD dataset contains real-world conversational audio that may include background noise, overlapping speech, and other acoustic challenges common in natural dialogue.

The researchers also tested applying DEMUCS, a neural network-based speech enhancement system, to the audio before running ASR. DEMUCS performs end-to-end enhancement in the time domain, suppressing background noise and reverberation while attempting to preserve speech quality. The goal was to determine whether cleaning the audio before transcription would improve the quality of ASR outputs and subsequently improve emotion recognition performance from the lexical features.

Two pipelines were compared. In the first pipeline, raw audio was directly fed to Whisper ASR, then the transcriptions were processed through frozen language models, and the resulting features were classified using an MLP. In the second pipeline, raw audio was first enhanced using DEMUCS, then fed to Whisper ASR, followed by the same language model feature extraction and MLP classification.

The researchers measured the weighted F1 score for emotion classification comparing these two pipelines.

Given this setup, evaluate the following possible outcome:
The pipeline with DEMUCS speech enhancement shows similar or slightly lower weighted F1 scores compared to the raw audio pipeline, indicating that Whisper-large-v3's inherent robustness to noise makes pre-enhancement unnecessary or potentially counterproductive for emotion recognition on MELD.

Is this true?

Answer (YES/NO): NO